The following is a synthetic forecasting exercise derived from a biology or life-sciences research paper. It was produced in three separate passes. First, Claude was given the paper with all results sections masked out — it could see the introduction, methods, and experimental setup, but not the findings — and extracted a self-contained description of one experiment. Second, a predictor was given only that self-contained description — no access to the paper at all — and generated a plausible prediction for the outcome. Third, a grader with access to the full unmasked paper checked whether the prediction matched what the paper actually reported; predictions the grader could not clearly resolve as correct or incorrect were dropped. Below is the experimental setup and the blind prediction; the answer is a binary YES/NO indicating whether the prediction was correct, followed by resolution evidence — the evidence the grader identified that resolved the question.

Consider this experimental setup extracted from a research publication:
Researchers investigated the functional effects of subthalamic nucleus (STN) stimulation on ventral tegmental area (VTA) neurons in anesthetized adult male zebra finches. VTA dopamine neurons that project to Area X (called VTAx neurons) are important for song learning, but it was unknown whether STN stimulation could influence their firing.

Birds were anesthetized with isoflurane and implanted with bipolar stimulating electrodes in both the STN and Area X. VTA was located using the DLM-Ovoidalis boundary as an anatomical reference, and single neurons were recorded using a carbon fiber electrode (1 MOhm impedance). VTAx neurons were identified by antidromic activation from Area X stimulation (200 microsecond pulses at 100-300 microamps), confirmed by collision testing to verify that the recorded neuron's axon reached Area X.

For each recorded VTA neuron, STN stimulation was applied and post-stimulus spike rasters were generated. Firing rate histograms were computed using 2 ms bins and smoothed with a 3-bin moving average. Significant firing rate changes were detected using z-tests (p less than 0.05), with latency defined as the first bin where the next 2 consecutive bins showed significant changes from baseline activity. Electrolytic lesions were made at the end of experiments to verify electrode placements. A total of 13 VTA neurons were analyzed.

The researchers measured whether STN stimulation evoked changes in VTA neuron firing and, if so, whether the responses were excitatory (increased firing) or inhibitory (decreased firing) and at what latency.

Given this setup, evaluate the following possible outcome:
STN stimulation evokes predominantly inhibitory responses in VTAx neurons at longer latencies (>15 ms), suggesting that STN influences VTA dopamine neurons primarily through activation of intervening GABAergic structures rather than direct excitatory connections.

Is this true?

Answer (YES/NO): NO